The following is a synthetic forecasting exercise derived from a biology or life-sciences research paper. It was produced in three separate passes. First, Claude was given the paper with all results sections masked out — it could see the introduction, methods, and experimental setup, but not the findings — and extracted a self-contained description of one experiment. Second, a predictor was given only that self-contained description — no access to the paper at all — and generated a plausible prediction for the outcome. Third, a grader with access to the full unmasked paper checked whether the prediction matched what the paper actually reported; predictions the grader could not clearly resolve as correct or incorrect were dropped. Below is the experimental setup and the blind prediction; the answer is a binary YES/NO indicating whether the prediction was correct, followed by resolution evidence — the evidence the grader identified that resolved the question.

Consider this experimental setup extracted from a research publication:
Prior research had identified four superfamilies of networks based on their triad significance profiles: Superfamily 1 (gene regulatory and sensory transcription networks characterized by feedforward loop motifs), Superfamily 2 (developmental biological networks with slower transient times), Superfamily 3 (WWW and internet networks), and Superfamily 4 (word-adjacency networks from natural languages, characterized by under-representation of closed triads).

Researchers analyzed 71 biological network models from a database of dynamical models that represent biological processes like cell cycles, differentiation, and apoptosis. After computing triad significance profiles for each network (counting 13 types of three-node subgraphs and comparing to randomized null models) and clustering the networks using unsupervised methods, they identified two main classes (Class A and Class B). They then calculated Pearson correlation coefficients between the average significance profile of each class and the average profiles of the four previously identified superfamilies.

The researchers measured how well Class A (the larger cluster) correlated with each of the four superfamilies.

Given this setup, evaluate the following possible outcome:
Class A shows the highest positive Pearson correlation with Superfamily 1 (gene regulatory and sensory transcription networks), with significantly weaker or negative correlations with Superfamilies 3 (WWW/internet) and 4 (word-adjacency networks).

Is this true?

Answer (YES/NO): YES